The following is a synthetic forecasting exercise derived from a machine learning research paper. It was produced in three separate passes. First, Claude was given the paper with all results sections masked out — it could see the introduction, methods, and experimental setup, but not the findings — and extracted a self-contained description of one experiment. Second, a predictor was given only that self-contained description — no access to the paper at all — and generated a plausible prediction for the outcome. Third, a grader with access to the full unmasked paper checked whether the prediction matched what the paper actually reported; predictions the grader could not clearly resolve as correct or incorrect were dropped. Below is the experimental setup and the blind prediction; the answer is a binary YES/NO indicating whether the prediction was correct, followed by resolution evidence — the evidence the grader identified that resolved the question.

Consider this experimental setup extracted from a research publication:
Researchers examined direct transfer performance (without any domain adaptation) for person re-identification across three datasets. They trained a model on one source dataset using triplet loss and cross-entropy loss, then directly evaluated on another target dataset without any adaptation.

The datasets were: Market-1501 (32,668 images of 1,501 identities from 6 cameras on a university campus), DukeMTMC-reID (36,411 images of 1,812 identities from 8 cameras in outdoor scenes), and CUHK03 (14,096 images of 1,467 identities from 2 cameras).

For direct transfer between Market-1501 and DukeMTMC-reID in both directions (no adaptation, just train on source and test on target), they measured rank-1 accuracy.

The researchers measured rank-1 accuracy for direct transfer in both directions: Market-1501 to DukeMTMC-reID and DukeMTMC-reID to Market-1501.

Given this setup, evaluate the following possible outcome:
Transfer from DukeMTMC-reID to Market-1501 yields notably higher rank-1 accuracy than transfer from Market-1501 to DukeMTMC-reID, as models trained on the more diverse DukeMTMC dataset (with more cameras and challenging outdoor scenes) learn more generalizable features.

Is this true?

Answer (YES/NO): YES